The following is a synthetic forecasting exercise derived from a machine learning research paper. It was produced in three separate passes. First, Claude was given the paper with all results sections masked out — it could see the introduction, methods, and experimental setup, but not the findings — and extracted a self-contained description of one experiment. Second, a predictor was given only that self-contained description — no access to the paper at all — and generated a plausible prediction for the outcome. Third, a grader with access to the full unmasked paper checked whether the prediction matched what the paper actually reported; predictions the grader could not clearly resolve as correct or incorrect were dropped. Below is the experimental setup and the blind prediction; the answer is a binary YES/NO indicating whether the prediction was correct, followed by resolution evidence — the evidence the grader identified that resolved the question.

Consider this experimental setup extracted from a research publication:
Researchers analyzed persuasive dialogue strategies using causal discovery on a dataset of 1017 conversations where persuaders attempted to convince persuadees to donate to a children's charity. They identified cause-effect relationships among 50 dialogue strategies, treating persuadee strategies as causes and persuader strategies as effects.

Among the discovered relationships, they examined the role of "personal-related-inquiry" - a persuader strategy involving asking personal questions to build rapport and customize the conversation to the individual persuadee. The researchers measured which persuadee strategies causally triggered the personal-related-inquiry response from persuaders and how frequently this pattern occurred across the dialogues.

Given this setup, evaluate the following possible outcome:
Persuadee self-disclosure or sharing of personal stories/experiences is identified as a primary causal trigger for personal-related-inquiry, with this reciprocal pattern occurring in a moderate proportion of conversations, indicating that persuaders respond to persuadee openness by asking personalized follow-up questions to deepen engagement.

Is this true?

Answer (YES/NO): NO